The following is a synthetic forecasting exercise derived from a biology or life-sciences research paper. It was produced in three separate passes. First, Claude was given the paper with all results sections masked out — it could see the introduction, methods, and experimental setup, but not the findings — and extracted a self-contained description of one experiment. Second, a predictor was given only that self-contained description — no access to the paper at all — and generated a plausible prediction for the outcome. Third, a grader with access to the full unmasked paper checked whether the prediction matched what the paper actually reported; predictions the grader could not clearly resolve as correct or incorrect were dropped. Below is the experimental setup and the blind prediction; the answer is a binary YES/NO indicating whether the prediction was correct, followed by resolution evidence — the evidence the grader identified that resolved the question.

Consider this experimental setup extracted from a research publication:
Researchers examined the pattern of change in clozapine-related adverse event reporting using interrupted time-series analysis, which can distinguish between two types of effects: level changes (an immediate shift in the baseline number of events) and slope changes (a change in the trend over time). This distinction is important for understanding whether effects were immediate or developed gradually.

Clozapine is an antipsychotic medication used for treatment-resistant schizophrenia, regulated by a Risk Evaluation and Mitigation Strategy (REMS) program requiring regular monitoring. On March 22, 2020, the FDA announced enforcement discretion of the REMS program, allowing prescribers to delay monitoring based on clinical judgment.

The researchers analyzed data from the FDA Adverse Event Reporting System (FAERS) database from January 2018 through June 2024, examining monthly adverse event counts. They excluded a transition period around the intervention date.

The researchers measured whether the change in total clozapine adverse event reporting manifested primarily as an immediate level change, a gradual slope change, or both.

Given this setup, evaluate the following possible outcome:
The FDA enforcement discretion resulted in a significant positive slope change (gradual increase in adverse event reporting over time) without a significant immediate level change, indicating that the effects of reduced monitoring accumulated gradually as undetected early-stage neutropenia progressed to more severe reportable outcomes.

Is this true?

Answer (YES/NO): NO